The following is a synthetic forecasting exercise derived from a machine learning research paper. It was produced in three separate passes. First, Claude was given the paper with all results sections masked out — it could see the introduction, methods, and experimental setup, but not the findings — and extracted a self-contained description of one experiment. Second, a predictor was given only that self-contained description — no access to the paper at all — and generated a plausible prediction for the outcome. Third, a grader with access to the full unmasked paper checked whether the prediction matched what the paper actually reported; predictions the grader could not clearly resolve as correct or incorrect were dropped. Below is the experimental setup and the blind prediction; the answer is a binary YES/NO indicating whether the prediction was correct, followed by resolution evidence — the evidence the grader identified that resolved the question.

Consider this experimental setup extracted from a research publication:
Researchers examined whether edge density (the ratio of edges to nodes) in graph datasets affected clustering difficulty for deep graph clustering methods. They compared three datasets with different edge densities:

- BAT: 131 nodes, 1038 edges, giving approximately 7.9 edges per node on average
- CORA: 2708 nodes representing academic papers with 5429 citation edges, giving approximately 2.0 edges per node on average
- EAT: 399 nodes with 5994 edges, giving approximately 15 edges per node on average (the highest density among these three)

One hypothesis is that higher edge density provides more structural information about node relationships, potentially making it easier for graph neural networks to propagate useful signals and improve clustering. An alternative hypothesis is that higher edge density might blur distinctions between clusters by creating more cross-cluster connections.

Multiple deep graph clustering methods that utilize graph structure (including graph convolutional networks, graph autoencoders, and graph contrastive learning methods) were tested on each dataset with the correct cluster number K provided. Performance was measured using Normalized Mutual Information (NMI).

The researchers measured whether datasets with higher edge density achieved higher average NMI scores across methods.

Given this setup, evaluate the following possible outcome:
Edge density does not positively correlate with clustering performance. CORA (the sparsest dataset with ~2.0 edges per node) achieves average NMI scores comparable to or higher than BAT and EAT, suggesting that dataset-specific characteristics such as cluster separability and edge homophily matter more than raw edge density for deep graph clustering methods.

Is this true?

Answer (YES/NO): YES